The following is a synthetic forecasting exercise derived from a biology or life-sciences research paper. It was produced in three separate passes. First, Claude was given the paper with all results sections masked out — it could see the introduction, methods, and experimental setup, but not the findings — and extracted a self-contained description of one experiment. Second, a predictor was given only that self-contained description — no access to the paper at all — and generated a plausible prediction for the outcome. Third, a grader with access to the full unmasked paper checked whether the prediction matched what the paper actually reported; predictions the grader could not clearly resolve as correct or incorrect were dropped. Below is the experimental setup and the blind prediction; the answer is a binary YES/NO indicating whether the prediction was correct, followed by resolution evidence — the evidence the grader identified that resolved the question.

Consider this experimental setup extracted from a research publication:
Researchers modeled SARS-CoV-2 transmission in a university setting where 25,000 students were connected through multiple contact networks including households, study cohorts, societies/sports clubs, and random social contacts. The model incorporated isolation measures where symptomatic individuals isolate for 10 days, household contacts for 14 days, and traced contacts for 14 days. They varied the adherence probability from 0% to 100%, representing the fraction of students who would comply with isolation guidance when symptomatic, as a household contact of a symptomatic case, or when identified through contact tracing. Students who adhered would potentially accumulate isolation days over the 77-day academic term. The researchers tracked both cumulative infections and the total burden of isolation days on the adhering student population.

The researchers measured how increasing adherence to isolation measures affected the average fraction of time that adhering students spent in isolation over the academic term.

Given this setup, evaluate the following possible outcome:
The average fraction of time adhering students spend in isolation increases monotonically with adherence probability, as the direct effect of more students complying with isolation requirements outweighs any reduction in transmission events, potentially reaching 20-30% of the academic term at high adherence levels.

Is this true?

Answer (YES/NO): NO